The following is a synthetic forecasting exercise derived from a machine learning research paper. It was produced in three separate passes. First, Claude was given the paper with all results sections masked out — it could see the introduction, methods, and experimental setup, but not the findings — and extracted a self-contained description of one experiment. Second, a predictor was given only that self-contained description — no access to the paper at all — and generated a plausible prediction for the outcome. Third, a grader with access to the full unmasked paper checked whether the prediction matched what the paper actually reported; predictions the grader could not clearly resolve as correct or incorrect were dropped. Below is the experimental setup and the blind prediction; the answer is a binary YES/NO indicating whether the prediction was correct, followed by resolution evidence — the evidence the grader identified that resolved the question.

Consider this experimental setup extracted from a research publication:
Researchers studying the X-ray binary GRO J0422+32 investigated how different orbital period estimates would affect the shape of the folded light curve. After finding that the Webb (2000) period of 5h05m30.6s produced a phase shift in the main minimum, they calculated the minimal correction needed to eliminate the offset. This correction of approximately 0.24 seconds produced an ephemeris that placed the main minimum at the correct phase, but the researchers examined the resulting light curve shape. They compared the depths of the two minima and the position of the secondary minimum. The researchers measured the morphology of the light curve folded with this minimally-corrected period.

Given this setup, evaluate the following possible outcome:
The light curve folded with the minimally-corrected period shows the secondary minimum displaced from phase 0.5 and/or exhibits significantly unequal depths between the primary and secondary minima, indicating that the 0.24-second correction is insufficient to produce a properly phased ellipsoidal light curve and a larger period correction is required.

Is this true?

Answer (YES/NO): YES